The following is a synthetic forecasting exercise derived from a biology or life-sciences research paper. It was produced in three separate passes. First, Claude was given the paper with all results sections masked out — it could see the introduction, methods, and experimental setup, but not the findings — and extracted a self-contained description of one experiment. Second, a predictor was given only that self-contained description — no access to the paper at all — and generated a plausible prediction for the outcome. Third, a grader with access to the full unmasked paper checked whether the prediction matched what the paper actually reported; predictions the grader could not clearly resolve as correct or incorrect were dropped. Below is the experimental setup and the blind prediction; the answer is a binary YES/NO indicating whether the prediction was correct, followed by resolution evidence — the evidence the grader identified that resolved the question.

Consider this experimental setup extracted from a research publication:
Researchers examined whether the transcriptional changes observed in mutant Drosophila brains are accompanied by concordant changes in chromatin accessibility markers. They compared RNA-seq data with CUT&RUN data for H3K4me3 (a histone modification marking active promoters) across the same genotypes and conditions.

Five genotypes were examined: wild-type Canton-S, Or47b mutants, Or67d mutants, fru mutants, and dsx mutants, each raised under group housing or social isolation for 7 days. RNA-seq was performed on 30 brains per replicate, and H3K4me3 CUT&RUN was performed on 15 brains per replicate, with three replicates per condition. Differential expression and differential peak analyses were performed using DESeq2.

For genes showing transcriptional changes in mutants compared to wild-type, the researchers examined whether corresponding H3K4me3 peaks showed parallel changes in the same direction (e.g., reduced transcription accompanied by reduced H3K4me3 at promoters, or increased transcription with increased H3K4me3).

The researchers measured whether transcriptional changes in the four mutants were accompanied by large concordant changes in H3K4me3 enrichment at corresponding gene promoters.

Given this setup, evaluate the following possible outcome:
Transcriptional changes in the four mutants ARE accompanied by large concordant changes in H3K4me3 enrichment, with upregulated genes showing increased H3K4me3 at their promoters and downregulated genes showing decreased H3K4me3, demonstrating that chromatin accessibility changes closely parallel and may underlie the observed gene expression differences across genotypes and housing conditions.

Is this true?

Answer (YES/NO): NO